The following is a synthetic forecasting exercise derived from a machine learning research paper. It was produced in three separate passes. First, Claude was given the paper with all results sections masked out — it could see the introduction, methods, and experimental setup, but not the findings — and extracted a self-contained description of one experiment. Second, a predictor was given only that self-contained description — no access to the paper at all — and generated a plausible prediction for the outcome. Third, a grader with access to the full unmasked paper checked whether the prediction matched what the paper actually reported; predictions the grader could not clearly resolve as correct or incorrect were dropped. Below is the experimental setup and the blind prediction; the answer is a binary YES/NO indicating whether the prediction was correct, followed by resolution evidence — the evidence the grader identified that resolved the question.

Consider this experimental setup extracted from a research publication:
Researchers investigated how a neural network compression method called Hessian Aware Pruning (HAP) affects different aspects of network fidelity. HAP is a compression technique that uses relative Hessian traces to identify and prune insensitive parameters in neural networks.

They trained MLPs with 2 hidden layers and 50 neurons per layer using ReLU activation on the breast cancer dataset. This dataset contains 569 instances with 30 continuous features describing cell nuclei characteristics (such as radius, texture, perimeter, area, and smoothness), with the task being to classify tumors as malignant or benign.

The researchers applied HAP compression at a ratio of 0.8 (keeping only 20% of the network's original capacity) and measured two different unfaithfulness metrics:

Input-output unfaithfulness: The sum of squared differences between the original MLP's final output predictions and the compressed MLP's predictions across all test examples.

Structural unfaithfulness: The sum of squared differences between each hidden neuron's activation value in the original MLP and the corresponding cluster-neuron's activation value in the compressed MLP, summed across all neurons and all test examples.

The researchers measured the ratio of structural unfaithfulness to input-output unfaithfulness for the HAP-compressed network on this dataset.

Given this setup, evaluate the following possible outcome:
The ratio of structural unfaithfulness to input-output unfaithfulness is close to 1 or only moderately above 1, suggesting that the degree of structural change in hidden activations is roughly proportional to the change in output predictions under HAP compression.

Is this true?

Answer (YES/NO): NO